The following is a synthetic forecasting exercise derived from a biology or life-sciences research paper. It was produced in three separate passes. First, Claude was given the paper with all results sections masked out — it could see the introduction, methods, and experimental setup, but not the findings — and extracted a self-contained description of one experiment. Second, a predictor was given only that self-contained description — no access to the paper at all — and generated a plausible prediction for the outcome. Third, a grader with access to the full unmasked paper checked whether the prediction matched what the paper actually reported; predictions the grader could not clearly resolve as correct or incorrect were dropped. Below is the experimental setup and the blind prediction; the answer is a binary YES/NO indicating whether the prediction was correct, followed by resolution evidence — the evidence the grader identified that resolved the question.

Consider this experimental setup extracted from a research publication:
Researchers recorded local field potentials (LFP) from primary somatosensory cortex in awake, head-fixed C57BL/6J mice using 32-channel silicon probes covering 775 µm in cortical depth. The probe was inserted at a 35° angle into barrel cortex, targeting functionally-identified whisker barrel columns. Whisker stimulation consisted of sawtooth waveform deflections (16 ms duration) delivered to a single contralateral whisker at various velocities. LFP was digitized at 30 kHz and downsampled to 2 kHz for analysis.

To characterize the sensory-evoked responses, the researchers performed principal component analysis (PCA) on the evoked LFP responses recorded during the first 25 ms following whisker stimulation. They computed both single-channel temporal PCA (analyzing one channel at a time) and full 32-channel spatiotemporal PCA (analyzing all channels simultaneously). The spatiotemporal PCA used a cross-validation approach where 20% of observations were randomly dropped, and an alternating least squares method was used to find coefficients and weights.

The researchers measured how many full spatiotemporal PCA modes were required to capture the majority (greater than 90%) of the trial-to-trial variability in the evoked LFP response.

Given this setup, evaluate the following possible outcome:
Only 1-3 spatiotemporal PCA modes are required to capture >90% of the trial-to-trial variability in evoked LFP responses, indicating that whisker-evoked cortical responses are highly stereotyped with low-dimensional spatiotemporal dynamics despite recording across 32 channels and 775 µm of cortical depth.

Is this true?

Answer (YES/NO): YES